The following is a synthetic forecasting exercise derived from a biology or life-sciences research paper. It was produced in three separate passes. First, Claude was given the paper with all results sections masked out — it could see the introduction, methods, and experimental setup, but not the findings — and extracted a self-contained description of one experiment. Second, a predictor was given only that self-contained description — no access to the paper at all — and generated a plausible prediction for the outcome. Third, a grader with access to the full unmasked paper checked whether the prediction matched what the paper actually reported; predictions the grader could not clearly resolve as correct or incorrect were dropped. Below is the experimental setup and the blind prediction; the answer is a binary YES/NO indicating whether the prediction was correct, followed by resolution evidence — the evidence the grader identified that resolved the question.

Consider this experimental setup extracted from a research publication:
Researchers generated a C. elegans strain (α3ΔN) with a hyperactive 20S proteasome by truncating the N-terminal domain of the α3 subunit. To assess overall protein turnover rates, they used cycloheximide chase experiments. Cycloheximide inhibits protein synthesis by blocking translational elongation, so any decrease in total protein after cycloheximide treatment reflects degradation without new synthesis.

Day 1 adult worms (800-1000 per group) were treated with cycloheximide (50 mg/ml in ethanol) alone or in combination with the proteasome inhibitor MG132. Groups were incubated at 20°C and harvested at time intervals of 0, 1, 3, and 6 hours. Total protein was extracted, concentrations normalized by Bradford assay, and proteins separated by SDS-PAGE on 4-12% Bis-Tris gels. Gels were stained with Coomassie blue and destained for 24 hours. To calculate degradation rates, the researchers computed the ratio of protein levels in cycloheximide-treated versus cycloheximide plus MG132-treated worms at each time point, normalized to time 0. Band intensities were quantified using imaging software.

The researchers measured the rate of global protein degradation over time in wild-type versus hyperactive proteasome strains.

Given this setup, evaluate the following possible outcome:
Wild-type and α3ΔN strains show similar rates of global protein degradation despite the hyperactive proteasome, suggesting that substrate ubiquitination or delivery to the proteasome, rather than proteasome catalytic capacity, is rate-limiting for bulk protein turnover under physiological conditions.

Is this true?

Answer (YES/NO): NO